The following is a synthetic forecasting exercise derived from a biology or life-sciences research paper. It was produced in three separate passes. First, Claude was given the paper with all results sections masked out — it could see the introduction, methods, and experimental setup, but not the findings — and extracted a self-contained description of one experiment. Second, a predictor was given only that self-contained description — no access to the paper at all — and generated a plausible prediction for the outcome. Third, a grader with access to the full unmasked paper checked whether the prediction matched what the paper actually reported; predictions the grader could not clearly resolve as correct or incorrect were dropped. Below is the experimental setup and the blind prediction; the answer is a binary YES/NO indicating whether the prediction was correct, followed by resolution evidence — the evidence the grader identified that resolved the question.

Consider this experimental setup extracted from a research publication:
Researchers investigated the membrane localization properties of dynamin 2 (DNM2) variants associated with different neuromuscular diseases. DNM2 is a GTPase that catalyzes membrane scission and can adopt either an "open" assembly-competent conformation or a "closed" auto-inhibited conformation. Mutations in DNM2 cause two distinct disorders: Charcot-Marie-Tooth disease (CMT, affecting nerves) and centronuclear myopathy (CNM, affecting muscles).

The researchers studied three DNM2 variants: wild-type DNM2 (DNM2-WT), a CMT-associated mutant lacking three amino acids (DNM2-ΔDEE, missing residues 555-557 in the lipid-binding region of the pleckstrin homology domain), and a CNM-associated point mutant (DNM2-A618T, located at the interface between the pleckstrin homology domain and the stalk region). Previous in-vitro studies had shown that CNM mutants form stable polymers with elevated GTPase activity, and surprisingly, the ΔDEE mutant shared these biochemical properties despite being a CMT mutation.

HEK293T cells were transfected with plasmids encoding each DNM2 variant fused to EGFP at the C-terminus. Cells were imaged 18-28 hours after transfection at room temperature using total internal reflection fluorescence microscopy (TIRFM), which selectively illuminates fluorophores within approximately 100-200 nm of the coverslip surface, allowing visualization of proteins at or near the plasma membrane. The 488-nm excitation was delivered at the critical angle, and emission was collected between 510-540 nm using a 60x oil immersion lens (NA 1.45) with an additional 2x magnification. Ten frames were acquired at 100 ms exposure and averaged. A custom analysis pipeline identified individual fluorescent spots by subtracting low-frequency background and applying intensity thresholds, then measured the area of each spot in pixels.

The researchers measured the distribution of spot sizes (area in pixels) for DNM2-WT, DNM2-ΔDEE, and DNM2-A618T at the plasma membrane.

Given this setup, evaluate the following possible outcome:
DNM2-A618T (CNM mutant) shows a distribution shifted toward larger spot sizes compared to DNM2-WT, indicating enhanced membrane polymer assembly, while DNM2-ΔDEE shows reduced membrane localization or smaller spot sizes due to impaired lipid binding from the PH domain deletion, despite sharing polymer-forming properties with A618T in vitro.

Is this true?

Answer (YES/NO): NO